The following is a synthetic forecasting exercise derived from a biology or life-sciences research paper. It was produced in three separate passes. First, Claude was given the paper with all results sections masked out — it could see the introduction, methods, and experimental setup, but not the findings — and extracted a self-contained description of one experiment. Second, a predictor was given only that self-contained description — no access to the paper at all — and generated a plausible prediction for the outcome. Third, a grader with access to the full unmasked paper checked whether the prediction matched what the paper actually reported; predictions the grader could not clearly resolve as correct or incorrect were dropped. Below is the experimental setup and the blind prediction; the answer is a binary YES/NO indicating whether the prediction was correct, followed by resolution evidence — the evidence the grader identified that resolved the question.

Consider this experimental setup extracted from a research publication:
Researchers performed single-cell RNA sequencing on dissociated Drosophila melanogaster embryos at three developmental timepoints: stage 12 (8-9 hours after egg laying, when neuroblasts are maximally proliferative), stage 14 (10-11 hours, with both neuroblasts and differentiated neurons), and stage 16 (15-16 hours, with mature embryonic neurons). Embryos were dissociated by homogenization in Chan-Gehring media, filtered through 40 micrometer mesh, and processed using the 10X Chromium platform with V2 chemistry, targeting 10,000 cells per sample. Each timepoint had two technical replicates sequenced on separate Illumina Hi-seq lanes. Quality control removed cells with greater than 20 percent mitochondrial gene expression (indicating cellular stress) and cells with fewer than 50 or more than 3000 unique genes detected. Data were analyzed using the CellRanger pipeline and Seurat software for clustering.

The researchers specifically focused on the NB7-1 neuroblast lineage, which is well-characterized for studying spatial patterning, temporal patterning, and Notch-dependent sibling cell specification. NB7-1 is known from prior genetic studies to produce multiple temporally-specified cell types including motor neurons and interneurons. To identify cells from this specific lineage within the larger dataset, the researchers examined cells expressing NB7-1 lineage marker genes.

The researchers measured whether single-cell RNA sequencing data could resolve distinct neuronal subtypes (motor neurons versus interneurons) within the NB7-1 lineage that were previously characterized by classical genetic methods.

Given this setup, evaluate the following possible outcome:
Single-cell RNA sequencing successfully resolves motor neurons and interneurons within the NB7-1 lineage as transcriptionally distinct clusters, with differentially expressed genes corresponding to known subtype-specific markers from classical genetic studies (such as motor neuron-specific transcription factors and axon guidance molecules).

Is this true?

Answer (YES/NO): NO